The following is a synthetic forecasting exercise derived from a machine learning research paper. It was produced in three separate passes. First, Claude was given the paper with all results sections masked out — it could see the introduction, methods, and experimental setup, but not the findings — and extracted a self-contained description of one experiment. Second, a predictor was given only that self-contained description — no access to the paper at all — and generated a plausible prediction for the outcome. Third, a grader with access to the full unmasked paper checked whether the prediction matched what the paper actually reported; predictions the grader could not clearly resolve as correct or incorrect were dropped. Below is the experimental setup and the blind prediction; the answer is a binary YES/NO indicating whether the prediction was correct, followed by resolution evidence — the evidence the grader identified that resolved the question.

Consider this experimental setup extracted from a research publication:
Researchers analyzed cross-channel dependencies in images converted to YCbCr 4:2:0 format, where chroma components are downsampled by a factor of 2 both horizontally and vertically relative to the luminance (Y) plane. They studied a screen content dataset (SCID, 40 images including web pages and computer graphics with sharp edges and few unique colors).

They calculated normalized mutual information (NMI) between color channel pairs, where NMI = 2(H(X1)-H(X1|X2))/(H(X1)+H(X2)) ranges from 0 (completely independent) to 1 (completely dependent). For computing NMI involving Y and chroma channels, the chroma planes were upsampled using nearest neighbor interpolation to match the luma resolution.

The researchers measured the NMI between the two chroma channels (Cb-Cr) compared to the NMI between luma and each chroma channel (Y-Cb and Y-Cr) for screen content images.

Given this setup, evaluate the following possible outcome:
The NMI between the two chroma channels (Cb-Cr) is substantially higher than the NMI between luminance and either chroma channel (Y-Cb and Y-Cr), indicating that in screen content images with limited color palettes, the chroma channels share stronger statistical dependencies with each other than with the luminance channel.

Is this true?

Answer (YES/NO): YES